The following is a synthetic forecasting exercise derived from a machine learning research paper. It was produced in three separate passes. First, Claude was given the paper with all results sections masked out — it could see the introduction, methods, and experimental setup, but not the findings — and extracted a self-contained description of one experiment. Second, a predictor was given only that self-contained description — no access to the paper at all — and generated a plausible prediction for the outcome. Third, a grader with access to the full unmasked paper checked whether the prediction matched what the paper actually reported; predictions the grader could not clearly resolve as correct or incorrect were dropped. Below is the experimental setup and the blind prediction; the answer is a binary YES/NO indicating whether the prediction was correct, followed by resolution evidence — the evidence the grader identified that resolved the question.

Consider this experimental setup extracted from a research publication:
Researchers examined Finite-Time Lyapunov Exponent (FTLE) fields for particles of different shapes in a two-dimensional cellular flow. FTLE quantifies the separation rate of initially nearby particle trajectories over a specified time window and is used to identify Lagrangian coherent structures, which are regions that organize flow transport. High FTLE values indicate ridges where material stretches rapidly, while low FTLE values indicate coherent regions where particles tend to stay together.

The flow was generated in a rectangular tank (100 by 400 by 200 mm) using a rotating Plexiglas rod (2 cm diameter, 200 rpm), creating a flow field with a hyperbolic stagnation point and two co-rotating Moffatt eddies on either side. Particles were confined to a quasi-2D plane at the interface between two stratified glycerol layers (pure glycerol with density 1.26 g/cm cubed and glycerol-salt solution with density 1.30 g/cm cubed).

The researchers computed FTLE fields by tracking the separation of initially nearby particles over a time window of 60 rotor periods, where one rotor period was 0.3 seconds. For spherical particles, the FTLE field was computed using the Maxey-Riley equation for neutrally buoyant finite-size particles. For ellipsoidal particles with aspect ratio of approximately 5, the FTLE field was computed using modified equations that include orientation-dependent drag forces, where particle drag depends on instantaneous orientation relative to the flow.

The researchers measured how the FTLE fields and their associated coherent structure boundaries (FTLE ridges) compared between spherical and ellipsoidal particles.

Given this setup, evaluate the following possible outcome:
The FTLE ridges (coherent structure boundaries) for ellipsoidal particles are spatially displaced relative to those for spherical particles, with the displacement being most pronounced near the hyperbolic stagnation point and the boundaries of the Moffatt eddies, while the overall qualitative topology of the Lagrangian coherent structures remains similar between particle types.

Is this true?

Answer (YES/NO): NO